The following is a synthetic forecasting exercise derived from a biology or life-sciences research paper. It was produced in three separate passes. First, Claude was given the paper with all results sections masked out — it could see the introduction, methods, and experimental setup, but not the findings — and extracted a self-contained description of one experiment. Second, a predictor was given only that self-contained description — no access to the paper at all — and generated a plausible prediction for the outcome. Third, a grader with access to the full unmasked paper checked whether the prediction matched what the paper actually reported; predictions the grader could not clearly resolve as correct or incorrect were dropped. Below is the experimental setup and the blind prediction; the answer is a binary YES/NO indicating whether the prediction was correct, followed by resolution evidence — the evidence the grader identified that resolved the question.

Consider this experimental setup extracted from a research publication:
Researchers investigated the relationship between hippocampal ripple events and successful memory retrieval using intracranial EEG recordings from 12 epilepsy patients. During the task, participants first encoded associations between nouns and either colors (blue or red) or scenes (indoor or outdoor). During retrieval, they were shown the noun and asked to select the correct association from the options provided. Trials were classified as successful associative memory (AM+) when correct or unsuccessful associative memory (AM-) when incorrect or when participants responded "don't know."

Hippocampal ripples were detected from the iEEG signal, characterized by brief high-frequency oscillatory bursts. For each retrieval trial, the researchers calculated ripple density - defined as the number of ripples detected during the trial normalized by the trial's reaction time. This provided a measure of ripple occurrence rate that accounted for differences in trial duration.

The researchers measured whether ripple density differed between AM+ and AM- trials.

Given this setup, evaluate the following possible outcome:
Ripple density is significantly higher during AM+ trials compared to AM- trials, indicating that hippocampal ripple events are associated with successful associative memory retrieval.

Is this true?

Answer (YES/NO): YES